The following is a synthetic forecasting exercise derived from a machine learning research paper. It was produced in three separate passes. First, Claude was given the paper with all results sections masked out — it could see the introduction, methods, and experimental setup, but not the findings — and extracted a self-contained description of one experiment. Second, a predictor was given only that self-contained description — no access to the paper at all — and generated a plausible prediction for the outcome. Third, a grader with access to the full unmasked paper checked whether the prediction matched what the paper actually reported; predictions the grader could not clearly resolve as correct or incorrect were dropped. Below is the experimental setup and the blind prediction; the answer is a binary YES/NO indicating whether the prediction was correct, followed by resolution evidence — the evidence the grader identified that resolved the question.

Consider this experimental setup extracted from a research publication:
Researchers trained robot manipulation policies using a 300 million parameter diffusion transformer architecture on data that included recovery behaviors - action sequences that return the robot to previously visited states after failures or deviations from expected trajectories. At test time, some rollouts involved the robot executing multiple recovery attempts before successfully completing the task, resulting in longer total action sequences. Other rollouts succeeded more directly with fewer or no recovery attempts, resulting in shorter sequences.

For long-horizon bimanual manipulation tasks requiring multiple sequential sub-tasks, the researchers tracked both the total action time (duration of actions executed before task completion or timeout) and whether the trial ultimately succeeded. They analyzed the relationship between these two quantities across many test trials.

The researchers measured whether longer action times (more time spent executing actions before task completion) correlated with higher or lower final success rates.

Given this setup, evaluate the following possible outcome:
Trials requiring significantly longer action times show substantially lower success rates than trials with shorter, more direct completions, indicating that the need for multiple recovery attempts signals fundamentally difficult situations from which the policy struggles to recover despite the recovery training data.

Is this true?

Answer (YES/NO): NO